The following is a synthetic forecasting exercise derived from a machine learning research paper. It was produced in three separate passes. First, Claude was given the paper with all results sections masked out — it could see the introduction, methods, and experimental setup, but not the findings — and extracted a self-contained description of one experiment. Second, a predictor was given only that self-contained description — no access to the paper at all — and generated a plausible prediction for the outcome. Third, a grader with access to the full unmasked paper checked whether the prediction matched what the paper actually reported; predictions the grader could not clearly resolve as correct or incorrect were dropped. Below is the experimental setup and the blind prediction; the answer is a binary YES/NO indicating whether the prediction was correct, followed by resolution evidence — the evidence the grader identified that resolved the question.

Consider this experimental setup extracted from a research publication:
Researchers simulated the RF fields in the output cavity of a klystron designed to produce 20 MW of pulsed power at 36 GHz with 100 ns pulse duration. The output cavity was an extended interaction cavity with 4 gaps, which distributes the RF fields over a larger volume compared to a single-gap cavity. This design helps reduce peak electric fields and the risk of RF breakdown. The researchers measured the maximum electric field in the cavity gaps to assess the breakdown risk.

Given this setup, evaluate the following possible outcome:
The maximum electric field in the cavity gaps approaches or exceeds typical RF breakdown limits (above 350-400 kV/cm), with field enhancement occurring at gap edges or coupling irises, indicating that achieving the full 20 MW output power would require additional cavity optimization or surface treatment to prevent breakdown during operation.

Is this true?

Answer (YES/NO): NO